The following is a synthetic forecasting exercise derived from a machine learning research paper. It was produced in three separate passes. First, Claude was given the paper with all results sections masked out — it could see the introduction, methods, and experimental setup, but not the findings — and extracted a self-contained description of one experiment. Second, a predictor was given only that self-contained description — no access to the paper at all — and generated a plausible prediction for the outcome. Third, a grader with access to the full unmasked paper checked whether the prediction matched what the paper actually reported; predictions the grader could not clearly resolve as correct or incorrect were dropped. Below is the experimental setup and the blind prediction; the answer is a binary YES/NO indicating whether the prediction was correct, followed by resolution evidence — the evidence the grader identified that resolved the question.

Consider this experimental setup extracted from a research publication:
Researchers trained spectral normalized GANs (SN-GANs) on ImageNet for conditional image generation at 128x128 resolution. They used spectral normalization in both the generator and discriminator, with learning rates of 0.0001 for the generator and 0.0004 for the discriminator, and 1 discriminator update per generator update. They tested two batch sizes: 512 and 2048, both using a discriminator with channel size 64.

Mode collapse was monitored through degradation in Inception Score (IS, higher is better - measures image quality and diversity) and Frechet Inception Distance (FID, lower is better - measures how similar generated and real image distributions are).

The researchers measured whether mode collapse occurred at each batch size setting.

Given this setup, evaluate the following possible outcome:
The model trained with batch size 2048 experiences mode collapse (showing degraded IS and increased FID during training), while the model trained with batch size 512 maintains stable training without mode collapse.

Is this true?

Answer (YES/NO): YES